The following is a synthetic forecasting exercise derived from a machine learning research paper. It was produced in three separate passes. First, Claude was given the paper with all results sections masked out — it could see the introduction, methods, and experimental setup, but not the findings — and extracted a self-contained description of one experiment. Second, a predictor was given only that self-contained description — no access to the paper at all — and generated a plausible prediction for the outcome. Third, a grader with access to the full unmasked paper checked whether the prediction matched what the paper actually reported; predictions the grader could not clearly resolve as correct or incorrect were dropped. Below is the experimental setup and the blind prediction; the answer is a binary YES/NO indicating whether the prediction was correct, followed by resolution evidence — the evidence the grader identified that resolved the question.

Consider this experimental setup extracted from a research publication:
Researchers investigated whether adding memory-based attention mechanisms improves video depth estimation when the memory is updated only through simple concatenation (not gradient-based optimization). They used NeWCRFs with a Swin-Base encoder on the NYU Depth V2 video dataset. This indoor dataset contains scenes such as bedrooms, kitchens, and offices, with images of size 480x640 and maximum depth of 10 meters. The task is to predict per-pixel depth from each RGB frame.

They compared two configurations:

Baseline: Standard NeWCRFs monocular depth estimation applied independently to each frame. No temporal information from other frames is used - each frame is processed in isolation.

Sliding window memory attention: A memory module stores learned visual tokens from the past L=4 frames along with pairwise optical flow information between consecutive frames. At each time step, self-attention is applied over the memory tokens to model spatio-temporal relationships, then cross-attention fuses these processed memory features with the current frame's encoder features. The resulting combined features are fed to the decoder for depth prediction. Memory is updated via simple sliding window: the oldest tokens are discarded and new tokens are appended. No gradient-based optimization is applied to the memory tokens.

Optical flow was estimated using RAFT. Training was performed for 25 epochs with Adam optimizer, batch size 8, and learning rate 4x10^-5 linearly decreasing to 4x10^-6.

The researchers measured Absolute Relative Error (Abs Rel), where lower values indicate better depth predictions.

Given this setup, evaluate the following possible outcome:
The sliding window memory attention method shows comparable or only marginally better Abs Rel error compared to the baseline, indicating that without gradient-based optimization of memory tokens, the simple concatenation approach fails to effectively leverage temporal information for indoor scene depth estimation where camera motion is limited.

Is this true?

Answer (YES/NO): YES